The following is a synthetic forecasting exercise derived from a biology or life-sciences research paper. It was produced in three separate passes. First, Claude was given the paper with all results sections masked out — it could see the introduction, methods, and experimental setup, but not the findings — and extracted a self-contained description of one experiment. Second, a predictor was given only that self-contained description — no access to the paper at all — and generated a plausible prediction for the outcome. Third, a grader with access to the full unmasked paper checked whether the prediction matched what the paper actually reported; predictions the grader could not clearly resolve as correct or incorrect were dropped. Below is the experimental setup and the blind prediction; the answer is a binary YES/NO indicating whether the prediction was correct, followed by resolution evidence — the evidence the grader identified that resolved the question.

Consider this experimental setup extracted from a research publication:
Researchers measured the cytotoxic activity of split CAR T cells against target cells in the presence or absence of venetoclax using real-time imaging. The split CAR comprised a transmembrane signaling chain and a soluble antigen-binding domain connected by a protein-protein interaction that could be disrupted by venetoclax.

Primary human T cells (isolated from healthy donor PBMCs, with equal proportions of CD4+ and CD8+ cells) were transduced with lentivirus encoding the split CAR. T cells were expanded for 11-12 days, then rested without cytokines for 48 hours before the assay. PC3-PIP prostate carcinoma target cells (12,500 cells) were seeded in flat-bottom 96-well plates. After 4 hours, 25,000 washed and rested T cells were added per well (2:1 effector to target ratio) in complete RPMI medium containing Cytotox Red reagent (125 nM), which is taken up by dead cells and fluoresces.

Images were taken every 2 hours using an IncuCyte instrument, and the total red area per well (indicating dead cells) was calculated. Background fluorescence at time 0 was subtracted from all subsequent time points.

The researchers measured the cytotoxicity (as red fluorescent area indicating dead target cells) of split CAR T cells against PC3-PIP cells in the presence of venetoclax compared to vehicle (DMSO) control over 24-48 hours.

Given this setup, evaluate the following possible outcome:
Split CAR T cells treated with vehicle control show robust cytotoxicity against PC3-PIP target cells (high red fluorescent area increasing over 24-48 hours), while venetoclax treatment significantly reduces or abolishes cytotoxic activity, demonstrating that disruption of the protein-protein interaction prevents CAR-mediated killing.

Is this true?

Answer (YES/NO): YES